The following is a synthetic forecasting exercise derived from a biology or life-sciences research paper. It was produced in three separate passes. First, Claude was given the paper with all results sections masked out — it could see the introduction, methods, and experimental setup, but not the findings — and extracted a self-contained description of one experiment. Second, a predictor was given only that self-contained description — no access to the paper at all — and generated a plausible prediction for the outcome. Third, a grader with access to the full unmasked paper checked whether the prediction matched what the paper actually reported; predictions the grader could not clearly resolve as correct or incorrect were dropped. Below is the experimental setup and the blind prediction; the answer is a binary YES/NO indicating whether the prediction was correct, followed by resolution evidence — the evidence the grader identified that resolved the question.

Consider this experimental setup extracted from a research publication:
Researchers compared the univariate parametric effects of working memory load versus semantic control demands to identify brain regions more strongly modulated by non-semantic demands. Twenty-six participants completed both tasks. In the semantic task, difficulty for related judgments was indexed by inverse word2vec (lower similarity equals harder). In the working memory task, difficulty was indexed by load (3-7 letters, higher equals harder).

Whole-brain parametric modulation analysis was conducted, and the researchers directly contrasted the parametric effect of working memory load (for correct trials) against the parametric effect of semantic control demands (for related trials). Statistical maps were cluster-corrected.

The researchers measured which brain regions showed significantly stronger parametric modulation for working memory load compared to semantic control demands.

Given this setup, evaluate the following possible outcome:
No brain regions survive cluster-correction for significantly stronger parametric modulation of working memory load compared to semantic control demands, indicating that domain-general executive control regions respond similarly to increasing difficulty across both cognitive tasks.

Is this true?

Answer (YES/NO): NO